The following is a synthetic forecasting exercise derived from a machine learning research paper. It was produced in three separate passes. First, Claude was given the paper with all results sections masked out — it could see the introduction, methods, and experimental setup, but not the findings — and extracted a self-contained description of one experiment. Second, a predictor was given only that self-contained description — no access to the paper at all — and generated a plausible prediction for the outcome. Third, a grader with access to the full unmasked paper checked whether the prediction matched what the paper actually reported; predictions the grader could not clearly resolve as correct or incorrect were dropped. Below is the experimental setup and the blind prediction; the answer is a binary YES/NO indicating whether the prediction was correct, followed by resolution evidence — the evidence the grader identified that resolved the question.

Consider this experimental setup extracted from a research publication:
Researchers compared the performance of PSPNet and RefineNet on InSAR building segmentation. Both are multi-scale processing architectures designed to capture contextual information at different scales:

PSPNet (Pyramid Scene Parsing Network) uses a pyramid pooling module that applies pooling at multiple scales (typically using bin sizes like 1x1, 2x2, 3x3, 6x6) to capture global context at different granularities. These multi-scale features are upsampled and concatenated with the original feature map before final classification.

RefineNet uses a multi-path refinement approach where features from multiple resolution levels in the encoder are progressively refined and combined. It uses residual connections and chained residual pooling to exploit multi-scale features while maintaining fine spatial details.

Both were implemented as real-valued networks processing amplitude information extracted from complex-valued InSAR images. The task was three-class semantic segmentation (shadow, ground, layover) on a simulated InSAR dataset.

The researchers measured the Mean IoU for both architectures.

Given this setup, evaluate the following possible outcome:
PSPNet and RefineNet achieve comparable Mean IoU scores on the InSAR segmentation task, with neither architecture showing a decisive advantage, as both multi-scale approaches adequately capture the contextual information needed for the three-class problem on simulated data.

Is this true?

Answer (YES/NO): NO